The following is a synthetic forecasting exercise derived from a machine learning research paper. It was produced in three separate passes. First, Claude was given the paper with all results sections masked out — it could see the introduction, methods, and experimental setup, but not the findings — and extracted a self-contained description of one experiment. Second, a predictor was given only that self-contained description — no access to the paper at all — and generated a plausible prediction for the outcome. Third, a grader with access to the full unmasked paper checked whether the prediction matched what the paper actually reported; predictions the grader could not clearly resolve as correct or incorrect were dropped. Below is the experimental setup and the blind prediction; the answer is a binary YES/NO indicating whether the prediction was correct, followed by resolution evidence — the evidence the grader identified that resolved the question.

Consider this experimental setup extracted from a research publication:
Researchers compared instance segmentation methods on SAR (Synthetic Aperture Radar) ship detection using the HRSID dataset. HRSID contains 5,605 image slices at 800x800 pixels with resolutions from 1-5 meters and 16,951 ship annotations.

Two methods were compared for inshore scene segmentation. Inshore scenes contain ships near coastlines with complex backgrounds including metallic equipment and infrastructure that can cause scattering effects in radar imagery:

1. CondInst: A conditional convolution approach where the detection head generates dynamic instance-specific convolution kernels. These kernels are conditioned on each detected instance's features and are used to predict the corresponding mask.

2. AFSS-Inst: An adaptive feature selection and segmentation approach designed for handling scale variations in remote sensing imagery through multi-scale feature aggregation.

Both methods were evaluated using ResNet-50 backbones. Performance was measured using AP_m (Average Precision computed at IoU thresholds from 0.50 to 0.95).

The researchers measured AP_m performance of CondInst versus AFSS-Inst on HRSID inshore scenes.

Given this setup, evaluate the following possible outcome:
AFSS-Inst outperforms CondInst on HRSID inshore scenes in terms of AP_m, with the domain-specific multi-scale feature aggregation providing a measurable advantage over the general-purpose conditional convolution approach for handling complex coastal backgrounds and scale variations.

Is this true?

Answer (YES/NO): NO